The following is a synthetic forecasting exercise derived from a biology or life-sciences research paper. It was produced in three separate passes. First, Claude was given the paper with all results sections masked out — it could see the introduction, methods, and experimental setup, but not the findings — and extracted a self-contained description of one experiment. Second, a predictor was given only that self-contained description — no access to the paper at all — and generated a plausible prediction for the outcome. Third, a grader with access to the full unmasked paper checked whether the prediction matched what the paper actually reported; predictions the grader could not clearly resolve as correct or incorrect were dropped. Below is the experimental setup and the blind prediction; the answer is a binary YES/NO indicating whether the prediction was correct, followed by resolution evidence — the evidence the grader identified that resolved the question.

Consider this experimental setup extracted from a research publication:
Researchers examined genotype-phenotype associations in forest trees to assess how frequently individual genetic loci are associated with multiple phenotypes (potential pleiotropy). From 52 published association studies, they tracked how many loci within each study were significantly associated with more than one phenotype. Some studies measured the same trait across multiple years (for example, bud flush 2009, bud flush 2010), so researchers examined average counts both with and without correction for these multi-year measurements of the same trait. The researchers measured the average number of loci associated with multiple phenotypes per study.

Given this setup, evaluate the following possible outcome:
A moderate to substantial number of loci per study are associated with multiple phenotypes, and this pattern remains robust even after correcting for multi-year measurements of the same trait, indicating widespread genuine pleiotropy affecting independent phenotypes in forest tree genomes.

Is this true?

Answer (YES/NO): NO